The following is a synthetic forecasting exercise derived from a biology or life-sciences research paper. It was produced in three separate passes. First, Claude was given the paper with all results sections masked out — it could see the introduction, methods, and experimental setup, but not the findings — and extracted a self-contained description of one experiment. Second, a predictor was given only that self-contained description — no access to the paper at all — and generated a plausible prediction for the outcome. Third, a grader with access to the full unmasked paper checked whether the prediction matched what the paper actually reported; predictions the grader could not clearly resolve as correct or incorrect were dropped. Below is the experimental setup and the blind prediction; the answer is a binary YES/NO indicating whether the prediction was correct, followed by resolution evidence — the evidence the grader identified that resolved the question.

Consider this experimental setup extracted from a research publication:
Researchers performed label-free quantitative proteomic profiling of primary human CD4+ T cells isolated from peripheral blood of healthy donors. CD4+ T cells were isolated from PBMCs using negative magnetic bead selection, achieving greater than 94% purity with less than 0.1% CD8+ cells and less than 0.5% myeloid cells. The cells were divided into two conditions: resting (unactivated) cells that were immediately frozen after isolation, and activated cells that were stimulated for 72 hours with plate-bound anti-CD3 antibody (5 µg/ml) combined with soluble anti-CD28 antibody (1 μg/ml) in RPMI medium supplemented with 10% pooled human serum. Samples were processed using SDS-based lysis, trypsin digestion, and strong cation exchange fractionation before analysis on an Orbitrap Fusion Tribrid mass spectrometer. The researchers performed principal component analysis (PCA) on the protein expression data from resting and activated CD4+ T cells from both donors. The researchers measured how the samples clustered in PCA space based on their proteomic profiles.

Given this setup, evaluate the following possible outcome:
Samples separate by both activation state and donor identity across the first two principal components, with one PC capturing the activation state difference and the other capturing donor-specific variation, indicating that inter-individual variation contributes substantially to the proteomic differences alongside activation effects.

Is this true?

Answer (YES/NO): NO